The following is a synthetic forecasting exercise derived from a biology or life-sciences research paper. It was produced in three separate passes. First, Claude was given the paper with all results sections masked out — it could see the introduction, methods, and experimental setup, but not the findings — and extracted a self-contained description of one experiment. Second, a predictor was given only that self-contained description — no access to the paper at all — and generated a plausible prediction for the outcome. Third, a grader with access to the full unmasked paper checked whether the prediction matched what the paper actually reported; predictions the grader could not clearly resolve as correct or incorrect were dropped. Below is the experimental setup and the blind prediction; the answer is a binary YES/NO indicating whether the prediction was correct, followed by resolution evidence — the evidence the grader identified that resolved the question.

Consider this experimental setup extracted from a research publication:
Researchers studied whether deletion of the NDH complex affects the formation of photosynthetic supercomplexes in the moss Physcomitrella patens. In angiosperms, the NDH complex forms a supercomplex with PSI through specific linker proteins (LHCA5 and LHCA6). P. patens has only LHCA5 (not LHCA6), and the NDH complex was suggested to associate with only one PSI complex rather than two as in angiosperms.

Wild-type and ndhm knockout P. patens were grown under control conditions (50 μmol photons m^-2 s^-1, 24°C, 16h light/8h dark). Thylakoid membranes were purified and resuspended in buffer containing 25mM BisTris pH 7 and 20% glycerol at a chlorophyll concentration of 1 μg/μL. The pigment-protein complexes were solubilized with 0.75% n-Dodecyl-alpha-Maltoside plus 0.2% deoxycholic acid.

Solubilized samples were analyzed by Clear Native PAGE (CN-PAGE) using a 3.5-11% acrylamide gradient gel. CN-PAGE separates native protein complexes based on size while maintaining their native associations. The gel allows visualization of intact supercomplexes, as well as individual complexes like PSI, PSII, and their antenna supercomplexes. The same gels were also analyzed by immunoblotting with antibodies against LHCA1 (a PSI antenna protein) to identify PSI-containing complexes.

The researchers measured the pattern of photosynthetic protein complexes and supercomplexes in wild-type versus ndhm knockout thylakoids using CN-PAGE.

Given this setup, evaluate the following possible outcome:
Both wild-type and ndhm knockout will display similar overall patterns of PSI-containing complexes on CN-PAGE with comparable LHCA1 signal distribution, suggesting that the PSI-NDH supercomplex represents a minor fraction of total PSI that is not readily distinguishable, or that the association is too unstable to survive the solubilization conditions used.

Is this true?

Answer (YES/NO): YES